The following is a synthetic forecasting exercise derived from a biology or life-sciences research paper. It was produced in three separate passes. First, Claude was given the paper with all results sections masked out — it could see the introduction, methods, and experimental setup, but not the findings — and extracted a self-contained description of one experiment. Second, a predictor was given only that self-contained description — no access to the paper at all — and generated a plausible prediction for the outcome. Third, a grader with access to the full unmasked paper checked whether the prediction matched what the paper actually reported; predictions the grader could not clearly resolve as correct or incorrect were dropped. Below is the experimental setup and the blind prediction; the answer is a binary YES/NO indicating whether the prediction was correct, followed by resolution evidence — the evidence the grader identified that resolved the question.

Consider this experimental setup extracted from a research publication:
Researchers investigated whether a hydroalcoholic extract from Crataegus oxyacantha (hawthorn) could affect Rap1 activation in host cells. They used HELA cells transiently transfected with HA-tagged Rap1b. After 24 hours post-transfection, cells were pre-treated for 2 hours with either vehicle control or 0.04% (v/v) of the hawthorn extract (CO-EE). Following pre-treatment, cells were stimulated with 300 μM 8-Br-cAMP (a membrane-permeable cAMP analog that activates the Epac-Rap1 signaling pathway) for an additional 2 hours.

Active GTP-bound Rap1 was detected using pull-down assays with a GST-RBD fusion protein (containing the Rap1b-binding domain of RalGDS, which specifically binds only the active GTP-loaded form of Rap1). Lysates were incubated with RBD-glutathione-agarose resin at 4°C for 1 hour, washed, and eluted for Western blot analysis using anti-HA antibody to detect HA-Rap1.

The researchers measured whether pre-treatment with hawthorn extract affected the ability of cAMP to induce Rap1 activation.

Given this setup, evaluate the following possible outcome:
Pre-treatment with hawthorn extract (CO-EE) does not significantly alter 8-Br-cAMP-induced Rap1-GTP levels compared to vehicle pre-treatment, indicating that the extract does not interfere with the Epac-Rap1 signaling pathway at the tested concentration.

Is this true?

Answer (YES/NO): NO